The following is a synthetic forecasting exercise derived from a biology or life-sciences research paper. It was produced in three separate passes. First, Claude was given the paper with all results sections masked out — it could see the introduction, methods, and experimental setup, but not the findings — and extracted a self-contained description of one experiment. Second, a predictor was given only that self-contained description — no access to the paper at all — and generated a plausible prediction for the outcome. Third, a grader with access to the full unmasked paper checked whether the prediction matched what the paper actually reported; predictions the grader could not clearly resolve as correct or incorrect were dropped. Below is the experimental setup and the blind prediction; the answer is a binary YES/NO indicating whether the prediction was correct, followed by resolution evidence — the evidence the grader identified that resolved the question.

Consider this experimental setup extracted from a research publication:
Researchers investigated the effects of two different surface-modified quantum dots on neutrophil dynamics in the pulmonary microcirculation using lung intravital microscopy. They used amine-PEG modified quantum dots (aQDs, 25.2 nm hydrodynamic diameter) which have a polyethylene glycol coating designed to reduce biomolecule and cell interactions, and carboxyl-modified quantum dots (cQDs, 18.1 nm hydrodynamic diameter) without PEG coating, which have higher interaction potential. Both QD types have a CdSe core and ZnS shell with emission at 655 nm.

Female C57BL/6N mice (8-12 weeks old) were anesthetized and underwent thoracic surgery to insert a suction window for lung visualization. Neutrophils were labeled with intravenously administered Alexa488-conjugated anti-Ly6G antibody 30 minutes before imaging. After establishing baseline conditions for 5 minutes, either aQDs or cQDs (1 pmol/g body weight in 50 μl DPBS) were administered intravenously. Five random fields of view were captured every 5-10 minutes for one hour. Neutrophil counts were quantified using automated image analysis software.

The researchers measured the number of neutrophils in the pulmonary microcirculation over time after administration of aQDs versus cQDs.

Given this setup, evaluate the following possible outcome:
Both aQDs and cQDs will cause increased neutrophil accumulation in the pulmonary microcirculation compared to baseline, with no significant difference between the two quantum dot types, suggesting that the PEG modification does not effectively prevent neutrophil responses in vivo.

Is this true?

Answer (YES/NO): NO